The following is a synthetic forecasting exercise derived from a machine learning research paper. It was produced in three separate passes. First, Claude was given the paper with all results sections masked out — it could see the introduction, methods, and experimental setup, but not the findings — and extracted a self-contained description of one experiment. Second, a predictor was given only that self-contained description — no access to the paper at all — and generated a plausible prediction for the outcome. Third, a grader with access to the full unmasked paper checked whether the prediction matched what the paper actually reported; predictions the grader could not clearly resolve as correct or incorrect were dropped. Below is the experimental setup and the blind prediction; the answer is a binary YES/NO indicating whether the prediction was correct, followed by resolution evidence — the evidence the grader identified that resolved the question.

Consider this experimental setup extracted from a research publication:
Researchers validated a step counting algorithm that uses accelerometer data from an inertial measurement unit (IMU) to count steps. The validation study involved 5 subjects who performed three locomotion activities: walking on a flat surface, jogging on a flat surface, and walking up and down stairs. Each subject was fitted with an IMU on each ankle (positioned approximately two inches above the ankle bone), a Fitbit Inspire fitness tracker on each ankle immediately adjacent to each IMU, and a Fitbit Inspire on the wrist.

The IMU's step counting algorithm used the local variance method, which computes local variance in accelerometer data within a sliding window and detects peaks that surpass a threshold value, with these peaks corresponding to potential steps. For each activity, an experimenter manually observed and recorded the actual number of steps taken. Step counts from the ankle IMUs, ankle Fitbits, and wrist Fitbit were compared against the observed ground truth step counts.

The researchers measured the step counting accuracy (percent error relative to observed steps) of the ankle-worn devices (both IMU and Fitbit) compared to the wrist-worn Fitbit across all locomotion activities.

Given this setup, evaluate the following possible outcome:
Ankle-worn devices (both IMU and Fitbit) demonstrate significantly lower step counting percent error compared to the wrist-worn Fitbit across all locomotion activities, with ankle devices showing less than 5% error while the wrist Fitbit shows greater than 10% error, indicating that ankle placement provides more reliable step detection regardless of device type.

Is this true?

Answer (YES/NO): NO